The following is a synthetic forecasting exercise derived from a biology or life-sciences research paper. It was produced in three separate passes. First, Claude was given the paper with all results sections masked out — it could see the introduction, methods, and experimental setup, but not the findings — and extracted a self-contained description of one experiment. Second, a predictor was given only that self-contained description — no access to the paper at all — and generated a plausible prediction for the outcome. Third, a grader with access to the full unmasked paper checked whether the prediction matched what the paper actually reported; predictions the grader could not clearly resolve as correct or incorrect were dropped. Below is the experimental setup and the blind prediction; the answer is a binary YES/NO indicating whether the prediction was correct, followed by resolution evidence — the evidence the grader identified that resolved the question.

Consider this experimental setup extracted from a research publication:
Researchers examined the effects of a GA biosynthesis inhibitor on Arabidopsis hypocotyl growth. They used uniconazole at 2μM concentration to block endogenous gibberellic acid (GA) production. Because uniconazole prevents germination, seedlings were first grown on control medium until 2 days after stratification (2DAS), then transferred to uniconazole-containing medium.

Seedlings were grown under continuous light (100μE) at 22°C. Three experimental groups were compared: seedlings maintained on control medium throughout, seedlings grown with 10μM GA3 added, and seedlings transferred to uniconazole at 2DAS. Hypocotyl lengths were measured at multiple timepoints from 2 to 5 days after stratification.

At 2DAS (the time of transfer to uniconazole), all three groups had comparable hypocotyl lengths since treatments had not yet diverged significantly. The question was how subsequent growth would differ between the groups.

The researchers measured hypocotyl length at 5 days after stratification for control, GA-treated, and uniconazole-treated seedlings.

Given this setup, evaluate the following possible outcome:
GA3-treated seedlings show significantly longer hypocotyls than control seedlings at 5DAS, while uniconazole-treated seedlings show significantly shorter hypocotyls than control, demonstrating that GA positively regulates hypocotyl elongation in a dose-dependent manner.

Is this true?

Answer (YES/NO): YES